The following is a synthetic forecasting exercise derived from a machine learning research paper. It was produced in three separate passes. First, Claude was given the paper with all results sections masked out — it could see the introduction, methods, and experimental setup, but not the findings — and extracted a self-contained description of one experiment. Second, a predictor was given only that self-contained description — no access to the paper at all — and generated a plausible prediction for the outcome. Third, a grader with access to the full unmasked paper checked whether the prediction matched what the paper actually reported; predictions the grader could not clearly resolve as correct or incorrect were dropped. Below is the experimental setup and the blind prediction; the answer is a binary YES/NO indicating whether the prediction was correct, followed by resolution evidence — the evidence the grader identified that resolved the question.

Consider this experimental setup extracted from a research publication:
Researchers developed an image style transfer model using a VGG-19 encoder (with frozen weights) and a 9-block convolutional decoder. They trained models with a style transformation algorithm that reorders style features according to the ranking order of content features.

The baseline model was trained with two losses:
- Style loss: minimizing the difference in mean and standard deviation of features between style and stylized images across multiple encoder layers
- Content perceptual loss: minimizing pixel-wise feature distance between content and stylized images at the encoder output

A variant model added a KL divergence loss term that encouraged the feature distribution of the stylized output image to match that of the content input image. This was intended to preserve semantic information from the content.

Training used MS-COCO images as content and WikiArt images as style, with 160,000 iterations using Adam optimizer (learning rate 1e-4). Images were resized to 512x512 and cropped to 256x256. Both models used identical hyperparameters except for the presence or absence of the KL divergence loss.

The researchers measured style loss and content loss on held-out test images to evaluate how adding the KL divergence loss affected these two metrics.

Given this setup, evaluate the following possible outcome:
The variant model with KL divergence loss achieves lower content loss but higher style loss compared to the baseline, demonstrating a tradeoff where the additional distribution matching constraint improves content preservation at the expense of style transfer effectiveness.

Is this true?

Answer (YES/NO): NO